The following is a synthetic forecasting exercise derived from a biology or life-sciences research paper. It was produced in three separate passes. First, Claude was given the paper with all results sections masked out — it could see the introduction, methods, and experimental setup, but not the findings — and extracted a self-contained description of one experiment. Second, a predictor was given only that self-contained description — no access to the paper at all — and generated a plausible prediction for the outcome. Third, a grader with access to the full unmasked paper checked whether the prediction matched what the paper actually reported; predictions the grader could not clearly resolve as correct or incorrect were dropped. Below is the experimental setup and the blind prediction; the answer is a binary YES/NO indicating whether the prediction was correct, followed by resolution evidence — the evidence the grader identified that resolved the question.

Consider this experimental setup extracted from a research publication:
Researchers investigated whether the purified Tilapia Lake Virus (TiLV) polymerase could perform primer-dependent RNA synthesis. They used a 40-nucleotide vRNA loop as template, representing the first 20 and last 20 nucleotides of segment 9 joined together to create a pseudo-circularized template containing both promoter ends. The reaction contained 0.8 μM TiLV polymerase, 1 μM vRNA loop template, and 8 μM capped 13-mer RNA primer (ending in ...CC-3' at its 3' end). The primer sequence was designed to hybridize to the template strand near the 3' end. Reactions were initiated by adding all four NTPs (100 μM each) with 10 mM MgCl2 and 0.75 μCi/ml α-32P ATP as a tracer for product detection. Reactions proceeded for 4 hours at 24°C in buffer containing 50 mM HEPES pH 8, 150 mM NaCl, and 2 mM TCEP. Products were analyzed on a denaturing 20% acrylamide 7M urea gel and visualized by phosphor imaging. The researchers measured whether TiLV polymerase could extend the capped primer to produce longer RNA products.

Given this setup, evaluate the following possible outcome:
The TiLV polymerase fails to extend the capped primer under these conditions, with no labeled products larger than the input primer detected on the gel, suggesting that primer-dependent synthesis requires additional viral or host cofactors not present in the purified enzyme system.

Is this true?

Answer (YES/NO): NO